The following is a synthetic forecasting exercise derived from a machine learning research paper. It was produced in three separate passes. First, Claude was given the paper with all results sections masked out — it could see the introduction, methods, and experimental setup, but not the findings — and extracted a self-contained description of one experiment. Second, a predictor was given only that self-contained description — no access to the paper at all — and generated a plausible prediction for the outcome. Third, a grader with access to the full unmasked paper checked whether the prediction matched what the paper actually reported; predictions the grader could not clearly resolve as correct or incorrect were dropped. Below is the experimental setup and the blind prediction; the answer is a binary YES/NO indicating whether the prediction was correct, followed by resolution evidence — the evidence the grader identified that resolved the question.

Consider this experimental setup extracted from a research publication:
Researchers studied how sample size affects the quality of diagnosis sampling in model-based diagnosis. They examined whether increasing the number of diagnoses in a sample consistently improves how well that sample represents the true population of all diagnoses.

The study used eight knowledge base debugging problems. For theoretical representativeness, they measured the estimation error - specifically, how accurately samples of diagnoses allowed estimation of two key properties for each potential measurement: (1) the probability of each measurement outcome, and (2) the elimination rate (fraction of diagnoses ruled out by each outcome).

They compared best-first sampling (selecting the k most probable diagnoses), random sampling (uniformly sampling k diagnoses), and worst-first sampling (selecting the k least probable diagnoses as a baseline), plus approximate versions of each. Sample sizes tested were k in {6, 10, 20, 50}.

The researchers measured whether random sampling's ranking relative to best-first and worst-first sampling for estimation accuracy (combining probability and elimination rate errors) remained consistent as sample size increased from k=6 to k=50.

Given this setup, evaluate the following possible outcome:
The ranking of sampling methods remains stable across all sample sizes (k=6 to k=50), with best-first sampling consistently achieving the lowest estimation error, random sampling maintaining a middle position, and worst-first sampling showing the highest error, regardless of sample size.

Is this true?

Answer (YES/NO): NO